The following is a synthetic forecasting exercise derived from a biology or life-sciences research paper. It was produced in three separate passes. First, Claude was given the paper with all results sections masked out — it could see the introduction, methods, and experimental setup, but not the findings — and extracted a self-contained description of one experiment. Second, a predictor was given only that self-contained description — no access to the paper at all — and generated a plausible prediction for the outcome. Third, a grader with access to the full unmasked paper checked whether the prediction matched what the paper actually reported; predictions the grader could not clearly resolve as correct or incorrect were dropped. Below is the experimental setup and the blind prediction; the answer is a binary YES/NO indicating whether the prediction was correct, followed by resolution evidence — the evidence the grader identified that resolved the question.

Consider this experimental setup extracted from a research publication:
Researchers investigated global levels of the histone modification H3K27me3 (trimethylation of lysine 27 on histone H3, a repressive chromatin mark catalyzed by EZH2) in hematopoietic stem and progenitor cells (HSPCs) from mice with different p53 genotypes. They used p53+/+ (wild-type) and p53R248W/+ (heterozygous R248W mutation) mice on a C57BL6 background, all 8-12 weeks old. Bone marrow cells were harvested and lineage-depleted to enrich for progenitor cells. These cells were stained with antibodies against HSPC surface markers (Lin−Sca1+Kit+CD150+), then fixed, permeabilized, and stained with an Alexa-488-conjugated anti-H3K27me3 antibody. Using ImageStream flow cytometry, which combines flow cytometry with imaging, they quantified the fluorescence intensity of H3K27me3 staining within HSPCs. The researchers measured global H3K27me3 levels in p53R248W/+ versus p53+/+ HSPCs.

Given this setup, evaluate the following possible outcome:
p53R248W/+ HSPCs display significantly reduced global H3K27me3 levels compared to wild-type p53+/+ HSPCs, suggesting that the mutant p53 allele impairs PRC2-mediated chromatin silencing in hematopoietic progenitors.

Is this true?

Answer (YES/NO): NO